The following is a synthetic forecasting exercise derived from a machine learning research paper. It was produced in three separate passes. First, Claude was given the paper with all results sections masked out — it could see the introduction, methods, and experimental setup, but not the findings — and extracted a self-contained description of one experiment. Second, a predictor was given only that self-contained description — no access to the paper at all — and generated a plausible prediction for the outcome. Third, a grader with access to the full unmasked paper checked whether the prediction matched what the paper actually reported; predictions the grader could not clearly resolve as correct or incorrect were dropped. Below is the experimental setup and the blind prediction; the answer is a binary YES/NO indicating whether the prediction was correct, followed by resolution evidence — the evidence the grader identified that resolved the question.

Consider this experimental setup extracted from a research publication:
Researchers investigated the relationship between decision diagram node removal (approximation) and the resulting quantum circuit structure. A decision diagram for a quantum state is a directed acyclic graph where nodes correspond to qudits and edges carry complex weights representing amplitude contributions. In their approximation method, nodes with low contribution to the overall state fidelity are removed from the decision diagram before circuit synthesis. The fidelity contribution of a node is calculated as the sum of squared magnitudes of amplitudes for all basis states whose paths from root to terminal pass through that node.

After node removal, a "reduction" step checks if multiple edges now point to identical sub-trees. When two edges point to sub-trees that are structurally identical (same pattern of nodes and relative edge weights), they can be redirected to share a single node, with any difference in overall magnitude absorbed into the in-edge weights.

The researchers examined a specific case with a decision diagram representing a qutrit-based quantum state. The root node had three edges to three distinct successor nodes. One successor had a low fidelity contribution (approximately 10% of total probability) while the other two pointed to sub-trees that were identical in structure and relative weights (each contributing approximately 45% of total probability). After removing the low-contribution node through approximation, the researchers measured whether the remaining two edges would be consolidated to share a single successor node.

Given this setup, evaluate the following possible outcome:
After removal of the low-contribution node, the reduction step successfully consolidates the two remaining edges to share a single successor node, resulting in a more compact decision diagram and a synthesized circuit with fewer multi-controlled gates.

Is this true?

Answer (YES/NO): YES